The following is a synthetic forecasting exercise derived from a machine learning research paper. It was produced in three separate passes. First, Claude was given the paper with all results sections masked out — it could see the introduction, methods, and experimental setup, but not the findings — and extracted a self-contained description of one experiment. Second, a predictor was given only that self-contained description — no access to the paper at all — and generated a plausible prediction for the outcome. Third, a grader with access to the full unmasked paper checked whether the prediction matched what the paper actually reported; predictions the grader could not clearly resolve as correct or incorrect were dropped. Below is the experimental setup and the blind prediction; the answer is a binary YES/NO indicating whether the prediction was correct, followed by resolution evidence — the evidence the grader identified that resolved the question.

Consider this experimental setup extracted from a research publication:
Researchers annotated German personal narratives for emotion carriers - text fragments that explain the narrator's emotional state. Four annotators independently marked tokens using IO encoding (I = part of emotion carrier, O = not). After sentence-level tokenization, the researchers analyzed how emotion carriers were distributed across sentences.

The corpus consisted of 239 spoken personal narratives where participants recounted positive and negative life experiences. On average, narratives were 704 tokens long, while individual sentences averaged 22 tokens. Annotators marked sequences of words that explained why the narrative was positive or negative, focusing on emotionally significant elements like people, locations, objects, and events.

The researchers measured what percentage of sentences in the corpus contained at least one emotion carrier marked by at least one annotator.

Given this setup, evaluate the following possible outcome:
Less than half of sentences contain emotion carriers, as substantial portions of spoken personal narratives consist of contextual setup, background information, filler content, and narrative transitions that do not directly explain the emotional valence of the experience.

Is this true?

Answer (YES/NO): YES